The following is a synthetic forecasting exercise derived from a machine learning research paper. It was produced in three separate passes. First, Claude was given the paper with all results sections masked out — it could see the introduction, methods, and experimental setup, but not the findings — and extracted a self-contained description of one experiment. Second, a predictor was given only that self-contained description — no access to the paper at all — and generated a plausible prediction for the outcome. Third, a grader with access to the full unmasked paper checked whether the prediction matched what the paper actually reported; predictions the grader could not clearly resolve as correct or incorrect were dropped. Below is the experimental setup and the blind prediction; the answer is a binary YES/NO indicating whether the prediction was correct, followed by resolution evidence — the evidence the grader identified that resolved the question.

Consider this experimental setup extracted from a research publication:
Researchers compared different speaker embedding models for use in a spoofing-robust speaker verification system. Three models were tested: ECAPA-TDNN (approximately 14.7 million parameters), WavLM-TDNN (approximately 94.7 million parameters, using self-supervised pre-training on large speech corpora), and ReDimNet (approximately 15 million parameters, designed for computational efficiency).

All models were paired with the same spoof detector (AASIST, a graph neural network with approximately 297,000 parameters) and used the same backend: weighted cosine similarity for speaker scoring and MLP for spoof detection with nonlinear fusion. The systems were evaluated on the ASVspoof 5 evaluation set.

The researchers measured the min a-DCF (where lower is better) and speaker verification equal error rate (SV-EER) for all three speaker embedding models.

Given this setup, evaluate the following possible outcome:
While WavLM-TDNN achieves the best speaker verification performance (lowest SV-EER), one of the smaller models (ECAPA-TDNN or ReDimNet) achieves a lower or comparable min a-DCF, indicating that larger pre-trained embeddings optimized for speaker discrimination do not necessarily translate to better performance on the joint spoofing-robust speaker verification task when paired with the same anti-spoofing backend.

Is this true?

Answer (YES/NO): NO